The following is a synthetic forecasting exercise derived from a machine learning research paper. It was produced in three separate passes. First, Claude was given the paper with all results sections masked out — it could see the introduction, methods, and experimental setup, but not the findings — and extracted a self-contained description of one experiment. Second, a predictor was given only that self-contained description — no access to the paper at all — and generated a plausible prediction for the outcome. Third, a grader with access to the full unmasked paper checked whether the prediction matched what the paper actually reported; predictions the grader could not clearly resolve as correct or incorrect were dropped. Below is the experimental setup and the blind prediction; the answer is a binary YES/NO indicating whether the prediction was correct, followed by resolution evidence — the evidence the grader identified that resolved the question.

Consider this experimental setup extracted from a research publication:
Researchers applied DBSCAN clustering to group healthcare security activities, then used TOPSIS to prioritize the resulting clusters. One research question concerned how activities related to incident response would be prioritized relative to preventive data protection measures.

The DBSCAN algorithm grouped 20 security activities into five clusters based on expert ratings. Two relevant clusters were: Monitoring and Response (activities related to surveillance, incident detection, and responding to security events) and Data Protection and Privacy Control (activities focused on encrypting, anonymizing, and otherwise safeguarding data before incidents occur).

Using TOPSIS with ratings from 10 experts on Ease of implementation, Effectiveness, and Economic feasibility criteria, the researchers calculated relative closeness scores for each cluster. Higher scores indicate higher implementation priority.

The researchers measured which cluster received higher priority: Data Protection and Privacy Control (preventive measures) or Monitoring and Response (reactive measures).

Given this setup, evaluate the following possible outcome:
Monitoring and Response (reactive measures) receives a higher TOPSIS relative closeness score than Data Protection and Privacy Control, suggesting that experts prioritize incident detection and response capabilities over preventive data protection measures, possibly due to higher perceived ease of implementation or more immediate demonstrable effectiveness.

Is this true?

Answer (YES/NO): NO